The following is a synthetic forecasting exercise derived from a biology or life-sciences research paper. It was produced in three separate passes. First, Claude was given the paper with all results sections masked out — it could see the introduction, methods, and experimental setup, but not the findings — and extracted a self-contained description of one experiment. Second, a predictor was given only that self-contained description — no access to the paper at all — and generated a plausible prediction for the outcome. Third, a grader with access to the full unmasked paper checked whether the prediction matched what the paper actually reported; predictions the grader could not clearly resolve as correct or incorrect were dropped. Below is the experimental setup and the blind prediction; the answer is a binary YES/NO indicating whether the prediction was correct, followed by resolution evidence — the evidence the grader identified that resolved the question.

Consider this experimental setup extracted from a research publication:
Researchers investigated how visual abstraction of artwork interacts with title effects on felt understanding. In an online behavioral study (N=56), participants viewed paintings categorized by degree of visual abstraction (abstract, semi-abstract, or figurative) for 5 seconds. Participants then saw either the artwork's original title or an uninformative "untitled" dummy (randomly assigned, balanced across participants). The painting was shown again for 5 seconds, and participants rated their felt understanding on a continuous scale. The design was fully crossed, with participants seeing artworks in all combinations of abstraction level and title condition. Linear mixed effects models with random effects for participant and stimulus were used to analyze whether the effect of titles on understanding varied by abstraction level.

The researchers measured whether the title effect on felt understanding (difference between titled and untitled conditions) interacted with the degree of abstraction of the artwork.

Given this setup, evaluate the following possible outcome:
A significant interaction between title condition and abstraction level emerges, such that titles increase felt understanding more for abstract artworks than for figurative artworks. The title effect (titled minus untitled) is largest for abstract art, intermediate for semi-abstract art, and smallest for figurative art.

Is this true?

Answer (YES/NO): NO